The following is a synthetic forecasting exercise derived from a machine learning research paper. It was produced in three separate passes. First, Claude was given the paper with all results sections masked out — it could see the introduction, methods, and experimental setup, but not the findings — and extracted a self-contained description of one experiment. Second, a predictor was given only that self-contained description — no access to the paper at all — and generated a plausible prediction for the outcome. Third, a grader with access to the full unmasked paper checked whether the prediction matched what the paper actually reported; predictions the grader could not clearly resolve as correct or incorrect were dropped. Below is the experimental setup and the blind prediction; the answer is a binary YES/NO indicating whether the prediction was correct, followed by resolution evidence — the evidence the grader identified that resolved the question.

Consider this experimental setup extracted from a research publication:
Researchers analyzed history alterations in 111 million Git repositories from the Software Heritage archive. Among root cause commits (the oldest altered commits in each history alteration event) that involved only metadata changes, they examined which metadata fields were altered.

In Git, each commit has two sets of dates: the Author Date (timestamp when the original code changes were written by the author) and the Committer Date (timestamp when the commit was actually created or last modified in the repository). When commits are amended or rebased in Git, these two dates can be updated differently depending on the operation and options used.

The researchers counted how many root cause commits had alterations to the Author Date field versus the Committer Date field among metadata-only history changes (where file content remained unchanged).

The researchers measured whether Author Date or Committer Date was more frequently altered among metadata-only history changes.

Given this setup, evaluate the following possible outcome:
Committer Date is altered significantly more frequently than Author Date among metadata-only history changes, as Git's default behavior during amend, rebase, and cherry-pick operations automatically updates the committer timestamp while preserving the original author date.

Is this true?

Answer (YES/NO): YES